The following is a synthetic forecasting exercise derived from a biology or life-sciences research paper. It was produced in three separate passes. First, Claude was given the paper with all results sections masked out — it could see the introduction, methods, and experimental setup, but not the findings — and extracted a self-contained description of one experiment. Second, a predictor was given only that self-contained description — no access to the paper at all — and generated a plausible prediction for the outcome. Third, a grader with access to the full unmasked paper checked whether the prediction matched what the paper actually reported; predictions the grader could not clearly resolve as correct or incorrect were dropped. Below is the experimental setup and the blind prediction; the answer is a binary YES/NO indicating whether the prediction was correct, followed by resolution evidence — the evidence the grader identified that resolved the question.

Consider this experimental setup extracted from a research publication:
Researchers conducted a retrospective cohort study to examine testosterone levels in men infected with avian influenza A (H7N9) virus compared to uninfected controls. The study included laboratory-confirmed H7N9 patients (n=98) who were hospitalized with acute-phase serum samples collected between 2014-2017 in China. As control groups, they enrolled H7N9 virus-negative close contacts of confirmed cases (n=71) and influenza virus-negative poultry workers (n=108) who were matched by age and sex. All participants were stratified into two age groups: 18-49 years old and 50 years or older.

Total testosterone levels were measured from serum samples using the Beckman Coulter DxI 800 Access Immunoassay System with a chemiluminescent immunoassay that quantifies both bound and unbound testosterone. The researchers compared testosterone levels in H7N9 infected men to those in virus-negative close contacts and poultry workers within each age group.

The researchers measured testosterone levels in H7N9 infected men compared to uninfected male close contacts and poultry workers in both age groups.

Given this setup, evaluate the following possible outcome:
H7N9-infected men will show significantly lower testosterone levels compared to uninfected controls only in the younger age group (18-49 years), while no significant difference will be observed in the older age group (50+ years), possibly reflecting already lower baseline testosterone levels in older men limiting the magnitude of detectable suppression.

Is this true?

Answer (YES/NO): NO